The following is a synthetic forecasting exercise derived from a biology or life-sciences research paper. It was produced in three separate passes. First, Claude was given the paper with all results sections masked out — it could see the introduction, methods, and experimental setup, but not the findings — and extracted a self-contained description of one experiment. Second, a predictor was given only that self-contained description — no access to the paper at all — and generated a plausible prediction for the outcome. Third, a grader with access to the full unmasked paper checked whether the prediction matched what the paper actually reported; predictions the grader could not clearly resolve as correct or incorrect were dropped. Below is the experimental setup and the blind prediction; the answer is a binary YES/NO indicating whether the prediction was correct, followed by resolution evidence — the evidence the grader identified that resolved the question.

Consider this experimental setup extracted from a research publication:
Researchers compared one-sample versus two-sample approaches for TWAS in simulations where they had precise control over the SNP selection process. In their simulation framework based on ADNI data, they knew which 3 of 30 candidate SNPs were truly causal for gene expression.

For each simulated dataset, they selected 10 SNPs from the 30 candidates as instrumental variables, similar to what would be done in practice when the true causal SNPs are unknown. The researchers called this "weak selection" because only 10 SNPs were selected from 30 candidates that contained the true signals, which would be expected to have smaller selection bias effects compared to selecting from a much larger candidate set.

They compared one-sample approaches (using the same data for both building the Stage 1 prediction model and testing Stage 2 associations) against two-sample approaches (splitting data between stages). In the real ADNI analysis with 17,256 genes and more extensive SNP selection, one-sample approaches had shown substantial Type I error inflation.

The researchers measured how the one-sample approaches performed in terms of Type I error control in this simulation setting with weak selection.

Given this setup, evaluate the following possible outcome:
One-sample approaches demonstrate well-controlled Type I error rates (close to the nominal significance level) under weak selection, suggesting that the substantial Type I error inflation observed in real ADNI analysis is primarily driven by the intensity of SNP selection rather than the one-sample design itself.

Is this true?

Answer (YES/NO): YES